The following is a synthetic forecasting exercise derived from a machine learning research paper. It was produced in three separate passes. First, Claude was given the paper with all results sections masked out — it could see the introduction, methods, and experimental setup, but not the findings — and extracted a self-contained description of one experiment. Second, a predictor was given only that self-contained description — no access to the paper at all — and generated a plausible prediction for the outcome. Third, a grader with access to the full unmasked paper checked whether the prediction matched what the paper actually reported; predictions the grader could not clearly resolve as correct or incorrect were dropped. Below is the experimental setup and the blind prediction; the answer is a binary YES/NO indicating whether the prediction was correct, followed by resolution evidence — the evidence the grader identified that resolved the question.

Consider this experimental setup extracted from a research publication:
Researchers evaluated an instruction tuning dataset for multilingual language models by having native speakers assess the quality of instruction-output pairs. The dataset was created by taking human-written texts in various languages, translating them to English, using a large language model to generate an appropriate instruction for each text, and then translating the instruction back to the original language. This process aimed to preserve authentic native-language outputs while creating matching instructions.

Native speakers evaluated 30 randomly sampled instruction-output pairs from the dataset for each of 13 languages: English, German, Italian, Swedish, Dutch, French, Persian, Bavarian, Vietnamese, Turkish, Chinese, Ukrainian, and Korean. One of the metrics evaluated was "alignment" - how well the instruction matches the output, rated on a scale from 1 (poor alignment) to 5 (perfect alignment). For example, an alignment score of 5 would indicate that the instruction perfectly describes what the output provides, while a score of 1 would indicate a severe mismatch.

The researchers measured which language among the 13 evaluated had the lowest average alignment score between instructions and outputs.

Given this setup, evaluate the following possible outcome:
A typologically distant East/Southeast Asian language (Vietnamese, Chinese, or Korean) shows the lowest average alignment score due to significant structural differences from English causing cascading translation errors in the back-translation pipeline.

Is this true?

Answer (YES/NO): YES